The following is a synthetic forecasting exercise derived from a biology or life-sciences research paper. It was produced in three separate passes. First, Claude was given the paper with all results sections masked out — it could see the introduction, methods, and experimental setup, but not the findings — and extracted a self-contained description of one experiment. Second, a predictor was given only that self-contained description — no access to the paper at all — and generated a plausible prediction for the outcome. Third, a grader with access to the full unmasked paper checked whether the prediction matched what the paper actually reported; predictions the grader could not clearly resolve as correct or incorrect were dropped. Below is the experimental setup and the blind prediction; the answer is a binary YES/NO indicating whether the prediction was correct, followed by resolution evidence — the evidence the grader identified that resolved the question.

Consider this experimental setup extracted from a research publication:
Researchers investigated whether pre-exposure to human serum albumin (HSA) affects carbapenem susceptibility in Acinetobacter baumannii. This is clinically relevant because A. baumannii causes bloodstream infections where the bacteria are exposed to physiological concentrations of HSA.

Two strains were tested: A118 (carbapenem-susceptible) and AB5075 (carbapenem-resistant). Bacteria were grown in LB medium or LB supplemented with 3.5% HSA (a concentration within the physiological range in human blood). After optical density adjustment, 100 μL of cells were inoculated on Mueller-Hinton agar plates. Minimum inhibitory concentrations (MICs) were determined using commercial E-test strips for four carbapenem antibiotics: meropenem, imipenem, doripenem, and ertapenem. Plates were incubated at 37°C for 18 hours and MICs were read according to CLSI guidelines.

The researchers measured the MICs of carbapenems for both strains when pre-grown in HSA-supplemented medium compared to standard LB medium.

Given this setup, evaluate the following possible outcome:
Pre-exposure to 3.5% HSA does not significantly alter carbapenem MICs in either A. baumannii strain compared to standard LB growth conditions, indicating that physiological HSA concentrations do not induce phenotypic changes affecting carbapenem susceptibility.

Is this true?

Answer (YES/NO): NO